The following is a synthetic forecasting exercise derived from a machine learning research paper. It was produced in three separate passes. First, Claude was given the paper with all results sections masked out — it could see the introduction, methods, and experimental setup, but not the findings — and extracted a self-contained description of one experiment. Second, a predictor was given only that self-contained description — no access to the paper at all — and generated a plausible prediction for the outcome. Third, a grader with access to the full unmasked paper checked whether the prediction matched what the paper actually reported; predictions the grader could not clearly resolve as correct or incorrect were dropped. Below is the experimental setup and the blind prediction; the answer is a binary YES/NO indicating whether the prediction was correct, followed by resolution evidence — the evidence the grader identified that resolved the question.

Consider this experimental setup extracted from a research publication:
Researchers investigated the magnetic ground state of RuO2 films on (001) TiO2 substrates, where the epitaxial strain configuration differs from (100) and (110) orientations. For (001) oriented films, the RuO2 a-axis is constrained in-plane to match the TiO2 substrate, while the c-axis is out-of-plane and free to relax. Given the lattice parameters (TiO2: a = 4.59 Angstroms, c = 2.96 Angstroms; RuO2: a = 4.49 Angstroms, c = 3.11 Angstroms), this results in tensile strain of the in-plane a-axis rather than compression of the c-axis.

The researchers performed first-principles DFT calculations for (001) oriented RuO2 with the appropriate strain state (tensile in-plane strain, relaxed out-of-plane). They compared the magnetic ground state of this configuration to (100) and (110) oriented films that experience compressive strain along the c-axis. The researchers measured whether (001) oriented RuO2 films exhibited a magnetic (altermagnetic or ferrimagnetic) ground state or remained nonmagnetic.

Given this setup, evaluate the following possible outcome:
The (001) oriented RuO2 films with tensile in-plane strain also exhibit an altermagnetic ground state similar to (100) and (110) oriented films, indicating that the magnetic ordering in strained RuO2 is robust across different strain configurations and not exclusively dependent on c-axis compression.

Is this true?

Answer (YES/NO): NO